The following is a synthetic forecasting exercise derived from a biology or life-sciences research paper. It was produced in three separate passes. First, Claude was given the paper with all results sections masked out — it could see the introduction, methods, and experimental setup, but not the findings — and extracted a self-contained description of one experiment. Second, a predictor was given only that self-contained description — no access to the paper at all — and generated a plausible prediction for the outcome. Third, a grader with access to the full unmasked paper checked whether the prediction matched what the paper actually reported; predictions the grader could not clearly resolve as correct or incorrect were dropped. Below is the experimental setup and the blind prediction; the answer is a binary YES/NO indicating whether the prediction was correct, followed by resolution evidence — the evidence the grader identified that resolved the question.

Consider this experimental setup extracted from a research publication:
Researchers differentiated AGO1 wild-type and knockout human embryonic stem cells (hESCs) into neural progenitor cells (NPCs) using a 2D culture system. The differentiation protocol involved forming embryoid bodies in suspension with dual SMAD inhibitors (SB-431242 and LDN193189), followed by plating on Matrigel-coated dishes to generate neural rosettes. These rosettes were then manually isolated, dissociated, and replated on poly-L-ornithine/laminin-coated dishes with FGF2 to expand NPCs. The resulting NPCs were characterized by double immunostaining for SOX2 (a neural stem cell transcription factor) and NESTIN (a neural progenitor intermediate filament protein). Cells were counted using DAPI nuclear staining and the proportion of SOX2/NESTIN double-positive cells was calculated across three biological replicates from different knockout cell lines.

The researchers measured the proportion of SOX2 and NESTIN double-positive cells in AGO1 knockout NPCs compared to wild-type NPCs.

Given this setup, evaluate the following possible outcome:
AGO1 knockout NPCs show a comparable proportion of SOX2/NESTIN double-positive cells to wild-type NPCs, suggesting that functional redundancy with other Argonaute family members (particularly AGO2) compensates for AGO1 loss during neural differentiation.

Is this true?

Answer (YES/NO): NO